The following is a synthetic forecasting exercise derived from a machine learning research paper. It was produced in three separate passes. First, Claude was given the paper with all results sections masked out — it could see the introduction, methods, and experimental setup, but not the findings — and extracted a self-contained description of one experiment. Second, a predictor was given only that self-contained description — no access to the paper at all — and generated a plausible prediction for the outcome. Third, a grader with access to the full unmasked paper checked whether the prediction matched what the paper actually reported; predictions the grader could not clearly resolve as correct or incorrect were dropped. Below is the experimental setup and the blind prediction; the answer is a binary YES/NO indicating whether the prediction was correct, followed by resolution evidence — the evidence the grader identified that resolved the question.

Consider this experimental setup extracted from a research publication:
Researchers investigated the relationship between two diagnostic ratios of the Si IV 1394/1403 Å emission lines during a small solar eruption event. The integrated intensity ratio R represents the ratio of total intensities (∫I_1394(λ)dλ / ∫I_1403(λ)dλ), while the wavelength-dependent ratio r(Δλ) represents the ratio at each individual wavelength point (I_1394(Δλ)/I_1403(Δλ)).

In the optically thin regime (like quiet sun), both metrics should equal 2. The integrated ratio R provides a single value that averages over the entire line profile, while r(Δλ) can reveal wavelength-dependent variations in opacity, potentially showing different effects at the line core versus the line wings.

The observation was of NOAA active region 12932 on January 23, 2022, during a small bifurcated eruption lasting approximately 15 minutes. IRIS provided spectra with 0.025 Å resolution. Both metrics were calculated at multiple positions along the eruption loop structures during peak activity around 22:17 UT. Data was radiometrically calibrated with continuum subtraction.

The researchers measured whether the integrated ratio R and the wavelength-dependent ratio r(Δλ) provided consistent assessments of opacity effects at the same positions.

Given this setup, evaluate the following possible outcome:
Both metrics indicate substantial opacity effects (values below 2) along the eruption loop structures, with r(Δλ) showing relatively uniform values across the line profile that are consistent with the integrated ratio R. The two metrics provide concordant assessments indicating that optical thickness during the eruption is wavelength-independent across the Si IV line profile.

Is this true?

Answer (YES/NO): NO